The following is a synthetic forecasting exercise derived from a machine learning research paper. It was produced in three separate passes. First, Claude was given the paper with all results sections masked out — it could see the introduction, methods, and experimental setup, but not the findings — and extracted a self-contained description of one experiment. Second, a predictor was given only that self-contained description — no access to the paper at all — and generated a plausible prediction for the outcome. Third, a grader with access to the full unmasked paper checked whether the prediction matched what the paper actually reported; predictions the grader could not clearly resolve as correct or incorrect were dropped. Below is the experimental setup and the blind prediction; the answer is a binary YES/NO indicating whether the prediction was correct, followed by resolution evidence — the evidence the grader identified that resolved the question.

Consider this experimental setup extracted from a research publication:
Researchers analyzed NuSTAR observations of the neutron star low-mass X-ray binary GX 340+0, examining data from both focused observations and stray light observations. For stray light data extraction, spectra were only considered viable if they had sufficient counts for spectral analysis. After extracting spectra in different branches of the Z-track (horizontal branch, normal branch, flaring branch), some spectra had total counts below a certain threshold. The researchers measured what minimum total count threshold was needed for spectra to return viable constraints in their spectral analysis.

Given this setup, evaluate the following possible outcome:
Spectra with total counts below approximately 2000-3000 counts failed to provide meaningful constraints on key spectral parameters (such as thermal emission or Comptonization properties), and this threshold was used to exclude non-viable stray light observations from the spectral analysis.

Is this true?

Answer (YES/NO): NO